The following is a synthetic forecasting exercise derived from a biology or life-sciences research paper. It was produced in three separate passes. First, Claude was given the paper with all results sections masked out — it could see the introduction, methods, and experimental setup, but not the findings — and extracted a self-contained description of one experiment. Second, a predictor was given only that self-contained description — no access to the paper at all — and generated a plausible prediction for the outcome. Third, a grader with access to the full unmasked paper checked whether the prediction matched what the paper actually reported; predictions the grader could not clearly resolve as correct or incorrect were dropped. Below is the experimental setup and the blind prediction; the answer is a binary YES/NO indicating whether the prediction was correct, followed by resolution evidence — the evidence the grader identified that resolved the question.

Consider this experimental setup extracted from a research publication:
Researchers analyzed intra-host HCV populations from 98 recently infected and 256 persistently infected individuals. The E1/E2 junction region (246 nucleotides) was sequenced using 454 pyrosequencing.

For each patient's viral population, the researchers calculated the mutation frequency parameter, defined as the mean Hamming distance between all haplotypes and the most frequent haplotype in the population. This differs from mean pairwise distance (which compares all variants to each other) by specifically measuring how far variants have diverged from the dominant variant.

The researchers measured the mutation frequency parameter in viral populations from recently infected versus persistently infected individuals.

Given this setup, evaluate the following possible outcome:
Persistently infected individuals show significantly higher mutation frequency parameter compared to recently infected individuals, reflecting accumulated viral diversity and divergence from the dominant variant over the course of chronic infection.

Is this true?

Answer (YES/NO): YES